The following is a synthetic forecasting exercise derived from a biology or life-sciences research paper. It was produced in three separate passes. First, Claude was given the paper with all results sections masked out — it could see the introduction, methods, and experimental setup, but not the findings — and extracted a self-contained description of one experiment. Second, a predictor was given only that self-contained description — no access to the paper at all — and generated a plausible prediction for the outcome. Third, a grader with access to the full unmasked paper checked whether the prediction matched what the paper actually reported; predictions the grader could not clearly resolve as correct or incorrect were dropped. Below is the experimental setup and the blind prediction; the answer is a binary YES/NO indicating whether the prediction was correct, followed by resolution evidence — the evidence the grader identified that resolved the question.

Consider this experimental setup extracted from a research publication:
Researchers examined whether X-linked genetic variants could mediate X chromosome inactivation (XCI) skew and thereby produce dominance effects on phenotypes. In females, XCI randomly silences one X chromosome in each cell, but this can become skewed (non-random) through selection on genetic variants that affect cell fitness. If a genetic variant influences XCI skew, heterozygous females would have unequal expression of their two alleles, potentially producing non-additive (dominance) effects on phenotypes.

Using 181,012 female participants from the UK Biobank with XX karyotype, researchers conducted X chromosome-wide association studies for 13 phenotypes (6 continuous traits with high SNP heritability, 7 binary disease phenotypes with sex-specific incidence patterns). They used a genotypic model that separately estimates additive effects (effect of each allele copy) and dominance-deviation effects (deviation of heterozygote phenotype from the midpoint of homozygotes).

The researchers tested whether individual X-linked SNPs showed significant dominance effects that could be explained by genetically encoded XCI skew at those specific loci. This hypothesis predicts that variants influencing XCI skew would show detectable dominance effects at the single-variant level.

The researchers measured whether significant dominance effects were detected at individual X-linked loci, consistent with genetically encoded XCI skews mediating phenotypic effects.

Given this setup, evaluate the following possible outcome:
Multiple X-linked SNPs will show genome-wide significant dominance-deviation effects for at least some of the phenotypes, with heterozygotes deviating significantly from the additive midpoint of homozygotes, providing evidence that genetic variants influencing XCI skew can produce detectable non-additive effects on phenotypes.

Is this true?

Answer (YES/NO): NO